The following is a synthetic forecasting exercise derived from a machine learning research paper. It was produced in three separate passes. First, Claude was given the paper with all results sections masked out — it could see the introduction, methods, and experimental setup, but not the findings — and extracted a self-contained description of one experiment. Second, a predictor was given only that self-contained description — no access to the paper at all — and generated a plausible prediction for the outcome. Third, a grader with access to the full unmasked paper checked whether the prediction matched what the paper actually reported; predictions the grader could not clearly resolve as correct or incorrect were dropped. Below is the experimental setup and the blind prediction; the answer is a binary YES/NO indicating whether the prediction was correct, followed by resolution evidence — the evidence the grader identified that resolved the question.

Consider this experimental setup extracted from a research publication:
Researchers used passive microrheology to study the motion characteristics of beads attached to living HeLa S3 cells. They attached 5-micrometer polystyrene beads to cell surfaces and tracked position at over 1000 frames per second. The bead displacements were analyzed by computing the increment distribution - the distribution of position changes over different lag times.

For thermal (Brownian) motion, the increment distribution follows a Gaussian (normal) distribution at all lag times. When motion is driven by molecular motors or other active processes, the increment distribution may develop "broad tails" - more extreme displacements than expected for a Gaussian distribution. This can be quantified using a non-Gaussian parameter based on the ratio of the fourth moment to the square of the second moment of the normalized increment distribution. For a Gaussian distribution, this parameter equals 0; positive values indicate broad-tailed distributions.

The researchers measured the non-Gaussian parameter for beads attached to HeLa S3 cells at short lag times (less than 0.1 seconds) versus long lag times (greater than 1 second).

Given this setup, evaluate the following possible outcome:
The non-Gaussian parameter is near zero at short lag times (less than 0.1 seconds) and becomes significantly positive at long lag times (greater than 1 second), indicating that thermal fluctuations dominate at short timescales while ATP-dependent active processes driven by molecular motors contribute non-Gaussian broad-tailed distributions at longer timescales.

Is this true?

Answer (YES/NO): YES